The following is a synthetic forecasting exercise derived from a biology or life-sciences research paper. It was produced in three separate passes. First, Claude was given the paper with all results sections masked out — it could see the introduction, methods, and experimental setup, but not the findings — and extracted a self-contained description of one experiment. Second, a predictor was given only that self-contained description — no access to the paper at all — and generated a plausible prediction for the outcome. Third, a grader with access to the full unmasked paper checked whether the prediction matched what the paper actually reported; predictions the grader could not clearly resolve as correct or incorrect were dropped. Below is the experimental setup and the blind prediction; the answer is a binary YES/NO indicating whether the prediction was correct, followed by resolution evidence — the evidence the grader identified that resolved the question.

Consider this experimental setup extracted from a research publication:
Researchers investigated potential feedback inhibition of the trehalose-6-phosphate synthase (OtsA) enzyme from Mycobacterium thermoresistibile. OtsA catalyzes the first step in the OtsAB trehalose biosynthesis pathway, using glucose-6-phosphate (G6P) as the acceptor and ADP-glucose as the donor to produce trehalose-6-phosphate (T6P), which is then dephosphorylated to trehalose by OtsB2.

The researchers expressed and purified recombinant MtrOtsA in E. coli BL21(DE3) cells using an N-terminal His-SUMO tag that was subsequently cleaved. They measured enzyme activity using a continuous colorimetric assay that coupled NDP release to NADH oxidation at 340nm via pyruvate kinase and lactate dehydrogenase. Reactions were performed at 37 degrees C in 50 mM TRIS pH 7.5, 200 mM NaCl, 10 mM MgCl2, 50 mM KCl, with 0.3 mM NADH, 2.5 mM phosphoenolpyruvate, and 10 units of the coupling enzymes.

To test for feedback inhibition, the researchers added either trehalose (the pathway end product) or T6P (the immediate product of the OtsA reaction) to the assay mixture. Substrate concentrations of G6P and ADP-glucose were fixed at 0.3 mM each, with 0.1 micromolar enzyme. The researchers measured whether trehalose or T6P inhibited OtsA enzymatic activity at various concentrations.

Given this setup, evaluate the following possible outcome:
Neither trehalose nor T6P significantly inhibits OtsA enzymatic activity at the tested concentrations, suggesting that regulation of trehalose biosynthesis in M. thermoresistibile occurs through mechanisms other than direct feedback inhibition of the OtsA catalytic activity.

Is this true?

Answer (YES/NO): NO